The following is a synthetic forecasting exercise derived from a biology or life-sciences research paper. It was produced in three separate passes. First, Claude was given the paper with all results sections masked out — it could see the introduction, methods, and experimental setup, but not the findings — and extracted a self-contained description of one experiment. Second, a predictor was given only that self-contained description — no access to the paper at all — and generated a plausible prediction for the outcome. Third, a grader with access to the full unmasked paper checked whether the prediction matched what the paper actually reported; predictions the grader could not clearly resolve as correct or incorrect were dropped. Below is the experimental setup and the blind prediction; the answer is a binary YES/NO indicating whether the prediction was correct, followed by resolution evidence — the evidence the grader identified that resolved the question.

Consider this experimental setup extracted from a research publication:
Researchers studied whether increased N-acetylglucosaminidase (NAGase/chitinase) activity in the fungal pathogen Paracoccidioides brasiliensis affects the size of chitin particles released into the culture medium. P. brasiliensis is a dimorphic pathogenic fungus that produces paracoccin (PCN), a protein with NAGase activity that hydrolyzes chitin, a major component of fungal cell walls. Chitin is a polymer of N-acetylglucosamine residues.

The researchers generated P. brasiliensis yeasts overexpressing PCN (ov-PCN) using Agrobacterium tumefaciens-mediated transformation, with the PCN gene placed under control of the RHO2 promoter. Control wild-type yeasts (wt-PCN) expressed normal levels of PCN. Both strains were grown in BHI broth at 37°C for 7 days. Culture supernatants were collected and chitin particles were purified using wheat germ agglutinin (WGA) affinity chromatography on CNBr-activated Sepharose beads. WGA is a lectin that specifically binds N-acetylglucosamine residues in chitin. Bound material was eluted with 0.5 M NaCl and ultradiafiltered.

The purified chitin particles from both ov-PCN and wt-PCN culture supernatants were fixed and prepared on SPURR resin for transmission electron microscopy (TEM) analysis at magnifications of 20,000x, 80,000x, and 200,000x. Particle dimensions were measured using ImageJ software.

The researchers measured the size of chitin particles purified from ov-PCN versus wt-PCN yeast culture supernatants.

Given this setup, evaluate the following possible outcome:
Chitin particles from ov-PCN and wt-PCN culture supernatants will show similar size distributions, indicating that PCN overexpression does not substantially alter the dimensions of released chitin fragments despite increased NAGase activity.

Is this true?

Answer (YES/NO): NO